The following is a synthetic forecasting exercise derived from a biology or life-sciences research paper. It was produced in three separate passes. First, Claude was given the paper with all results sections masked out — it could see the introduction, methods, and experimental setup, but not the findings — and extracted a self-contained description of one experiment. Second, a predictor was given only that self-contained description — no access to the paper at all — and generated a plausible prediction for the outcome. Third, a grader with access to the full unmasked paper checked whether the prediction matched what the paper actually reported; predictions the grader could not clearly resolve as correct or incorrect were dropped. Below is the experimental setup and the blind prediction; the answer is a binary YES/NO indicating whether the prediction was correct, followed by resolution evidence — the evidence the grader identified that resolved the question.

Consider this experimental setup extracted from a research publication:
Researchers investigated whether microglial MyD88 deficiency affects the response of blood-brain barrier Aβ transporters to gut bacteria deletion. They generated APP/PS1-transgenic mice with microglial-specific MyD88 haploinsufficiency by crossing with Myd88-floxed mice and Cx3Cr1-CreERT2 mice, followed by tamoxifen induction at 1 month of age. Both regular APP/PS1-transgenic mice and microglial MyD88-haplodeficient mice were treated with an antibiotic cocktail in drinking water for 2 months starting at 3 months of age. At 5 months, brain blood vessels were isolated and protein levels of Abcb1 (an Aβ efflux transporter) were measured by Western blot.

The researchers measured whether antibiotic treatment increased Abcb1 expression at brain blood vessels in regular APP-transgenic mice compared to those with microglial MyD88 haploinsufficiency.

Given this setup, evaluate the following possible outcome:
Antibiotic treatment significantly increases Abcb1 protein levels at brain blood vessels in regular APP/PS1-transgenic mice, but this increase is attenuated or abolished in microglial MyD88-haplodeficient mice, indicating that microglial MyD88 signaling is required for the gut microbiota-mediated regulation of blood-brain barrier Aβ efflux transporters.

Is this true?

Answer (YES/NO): NO